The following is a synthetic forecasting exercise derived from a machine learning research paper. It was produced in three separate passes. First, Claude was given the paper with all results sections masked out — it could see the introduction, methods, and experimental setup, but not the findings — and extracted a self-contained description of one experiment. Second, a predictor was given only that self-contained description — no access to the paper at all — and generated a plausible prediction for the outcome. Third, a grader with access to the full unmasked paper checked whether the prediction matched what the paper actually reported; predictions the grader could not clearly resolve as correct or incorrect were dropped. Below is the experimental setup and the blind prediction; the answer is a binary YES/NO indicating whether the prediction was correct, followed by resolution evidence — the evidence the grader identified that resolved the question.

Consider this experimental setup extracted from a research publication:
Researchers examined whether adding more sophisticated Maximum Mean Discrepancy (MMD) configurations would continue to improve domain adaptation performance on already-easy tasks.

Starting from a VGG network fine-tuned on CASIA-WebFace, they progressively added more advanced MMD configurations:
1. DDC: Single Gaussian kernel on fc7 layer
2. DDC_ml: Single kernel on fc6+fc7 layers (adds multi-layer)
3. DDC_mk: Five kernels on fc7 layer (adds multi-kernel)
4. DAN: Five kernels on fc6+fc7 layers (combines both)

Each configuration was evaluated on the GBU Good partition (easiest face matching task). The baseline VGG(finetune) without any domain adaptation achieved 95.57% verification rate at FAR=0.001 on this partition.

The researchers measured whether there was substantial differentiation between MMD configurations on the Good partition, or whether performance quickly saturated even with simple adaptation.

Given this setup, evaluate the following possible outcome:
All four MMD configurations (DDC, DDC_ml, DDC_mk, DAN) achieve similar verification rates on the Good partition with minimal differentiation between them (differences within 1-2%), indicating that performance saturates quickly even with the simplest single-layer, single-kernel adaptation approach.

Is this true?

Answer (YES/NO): YES